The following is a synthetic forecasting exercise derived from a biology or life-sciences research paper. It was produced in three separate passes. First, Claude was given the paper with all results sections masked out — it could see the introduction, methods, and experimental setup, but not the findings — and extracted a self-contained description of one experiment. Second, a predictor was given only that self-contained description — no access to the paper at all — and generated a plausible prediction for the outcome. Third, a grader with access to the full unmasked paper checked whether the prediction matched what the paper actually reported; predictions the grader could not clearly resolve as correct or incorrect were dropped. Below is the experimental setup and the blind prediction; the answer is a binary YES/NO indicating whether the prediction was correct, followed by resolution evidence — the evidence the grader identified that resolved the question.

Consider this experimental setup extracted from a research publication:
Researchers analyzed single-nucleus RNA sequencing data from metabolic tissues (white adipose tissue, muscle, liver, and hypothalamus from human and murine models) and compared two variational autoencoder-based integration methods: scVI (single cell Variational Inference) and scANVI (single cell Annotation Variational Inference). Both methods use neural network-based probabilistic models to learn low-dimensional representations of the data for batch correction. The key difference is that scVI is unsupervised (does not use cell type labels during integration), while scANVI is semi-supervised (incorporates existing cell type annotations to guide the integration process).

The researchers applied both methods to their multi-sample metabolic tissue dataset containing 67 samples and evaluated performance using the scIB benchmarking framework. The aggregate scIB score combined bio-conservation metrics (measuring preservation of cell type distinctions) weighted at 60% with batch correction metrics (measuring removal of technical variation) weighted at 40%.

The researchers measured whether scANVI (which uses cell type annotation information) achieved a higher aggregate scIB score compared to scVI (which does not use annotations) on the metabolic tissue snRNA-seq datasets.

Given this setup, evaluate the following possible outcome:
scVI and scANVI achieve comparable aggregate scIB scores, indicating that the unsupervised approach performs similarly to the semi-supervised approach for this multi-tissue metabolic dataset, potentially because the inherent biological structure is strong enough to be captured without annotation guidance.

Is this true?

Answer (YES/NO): NO